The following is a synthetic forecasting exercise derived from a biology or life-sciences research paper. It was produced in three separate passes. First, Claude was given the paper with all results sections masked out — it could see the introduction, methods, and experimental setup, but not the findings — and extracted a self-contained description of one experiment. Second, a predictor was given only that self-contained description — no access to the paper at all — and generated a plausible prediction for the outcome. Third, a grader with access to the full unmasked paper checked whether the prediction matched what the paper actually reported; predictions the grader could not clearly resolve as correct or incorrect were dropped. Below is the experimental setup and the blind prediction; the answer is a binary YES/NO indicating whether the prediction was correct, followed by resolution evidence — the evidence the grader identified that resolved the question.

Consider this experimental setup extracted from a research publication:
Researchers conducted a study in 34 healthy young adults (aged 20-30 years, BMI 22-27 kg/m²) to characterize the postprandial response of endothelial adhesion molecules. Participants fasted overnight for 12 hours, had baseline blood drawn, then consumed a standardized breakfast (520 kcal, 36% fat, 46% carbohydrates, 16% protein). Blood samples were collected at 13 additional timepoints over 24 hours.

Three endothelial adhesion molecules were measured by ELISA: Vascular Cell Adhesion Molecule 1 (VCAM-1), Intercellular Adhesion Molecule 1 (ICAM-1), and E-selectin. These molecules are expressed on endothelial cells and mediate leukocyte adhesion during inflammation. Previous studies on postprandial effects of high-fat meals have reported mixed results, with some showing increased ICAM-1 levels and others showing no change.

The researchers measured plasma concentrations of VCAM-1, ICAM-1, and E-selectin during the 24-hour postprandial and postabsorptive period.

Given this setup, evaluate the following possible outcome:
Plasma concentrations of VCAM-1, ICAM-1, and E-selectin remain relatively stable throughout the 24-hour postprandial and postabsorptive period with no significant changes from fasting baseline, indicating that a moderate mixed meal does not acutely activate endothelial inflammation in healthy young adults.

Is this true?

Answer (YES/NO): YES